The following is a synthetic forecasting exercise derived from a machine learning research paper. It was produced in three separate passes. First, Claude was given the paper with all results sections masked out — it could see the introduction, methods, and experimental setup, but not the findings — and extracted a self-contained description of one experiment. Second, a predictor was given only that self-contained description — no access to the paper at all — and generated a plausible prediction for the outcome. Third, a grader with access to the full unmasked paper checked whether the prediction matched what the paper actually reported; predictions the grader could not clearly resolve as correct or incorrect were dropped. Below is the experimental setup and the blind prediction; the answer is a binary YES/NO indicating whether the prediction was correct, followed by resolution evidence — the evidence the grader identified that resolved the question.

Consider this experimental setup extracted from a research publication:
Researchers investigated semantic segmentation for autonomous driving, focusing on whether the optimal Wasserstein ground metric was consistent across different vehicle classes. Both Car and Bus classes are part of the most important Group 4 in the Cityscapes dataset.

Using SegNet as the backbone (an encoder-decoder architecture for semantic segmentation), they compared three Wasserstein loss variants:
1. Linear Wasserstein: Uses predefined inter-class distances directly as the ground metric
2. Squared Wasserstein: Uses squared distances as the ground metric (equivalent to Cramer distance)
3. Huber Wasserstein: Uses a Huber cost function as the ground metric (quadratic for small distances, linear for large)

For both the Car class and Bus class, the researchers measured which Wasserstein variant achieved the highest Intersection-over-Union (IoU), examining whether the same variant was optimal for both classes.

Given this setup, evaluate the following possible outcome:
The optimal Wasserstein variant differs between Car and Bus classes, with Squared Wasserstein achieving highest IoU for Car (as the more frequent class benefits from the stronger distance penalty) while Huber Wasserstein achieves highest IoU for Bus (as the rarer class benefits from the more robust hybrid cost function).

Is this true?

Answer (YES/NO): YES